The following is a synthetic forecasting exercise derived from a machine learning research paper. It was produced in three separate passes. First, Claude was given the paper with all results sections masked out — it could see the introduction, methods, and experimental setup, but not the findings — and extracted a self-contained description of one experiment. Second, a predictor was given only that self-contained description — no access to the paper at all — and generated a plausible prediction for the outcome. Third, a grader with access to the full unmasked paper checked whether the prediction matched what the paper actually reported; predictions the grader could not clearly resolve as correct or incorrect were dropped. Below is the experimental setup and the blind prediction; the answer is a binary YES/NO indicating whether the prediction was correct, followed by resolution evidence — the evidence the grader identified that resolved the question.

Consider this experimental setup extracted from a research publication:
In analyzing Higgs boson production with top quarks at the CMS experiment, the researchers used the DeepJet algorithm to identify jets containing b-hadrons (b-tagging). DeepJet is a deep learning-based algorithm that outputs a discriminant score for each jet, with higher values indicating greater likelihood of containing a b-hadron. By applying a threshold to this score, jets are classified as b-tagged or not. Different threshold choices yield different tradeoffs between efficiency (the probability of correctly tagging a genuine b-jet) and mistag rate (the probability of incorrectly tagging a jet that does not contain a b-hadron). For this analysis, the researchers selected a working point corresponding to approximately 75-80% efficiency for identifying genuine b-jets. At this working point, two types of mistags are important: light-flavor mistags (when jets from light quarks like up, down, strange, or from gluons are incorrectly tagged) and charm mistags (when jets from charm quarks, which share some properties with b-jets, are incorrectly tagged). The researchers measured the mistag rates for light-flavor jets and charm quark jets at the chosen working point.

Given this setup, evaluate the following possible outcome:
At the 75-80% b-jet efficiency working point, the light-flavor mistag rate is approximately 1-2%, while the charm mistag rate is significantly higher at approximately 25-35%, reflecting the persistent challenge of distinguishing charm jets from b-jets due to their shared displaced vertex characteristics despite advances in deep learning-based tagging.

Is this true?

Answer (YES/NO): NO